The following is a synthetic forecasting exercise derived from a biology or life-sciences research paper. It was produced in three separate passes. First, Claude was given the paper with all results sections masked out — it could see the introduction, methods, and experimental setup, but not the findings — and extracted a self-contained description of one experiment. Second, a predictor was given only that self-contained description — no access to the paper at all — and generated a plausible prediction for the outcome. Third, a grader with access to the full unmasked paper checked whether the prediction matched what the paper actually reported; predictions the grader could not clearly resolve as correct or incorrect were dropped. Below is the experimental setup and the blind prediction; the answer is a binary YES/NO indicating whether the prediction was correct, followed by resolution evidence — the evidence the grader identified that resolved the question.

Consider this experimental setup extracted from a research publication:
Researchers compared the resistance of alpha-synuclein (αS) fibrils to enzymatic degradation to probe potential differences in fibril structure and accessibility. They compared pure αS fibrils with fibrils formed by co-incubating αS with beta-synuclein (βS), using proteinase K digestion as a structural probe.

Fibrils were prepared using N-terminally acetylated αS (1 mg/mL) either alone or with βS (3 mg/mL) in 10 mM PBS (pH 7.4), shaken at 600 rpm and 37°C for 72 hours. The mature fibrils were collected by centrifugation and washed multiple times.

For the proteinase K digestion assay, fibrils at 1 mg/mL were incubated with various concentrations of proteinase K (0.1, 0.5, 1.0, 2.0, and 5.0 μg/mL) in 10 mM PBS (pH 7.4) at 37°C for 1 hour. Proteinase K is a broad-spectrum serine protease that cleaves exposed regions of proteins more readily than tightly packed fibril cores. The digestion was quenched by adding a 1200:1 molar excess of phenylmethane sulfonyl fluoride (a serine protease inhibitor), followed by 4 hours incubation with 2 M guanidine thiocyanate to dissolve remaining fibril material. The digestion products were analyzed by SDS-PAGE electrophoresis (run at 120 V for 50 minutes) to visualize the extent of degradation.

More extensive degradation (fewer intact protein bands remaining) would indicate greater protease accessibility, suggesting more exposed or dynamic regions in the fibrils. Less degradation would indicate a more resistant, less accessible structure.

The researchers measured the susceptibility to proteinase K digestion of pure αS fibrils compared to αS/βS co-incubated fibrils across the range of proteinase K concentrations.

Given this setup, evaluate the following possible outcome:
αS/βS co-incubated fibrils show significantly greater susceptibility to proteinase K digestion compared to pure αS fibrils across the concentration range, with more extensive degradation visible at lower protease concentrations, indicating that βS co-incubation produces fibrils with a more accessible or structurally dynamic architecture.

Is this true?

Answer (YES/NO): YES